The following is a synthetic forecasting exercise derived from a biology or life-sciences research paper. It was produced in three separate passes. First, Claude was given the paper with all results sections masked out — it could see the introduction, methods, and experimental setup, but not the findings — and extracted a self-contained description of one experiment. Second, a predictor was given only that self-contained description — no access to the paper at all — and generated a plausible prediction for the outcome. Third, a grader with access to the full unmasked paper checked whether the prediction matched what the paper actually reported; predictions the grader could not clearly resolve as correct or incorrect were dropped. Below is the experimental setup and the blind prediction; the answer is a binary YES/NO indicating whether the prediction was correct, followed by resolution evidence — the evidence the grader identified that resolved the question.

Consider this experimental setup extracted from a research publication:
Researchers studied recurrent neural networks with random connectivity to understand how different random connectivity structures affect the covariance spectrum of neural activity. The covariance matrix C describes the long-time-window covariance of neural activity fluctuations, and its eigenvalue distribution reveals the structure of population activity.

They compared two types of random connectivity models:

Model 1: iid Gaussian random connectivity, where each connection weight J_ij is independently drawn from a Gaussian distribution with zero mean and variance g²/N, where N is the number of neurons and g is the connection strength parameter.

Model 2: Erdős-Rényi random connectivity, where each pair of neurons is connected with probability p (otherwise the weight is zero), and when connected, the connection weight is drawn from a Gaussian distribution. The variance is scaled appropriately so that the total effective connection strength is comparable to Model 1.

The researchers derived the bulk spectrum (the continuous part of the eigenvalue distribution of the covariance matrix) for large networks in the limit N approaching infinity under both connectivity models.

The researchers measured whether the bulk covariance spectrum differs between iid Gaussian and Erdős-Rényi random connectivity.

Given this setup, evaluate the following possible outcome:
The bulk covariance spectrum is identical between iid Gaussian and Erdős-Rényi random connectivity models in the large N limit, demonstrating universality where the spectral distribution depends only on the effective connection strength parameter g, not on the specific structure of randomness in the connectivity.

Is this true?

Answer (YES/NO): YES